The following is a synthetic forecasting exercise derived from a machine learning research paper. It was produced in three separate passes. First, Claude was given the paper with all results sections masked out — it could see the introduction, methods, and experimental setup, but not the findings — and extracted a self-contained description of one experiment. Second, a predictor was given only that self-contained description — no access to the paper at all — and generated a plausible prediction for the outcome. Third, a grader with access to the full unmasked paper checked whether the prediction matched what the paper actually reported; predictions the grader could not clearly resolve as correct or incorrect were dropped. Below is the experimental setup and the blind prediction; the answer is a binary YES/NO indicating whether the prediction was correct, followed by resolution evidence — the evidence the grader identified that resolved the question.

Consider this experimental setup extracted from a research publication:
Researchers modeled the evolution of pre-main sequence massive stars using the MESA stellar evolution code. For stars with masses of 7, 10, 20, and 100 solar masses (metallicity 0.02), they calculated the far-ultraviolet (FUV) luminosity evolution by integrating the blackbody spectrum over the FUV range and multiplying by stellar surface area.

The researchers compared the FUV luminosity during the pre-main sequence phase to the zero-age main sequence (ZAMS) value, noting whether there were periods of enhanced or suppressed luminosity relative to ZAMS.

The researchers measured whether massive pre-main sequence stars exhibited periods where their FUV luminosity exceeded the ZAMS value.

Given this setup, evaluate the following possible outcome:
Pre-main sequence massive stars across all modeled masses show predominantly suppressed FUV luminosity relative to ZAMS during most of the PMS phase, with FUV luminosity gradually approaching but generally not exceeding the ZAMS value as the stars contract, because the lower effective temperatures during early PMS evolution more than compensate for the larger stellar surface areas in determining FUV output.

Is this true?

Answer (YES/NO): NO